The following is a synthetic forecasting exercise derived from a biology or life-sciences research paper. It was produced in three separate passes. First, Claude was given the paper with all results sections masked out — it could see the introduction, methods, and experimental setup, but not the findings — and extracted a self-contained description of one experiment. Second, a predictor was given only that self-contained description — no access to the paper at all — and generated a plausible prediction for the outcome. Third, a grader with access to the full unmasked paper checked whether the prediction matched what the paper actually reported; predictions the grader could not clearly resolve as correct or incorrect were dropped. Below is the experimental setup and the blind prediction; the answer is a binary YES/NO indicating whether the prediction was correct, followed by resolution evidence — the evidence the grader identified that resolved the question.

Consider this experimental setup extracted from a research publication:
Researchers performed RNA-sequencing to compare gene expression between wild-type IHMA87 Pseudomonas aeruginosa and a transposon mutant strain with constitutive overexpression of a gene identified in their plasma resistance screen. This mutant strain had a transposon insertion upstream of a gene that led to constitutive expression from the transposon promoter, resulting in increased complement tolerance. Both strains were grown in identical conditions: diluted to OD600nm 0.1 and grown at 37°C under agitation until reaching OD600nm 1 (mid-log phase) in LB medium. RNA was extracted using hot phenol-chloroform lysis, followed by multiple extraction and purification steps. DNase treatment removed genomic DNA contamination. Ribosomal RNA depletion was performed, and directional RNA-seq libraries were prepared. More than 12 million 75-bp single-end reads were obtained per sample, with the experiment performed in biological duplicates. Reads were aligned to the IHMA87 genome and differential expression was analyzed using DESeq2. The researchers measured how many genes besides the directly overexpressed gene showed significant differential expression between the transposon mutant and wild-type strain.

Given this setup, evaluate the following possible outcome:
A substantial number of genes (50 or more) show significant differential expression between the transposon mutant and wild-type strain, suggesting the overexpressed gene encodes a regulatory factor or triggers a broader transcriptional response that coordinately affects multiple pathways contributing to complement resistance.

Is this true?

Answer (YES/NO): YES